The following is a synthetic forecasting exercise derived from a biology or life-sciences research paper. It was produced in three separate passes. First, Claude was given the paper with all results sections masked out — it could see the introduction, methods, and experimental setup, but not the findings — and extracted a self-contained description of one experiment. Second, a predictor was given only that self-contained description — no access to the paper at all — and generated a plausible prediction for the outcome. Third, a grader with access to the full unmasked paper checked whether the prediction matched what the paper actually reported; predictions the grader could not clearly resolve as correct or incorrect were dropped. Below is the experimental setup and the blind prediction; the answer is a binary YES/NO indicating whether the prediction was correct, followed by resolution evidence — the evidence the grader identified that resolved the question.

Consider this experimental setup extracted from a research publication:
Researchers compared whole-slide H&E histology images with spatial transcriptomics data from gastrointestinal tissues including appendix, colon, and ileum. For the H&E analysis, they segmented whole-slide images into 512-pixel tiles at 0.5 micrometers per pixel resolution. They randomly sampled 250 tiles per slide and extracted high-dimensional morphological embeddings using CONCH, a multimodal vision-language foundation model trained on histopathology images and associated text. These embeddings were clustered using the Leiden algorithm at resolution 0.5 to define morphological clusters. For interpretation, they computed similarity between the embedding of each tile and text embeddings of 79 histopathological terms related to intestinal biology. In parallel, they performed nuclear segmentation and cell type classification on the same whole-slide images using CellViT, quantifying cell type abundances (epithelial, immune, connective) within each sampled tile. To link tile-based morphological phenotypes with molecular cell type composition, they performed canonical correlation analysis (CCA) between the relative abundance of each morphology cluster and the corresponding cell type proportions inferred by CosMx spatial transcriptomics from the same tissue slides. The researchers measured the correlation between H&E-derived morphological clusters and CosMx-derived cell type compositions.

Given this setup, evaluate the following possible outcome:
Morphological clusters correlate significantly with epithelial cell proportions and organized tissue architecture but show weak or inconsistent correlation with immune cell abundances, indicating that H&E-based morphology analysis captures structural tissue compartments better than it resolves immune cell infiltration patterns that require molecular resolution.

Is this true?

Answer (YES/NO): NO